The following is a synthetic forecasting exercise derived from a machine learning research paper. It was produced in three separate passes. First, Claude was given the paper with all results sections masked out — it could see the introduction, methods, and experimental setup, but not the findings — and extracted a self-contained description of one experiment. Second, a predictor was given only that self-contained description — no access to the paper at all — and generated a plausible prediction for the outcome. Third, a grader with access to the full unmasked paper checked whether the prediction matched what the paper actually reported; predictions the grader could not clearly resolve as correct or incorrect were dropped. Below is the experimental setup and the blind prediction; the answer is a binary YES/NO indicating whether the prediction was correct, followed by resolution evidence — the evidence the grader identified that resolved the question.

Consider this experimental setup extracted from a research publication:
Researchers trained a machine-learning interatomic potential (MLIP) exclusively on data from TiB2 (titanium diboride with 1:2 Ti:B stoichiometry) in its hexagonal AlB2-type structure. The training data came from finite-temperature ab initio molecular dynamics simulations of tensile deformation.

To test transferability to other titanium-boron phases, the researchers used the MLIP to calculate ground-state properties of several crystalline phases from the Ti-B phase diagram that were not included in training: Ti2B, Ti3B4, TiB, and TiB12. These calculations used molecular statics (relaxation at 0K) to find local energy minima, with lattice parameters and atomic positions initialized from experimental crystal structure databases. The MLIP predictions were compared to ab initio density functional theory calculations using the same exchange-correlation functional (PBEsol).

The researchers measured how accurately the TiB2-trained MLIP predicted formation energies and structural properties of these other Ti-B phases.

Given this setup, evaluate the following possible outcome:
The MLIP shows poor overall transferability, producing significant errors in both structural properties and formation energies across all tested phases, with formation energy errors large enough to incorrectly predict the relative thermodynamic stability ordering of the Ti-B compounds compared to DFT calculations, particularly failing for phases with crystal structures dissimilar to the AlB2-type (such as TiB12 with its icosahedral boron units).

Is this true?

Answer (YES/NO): NO